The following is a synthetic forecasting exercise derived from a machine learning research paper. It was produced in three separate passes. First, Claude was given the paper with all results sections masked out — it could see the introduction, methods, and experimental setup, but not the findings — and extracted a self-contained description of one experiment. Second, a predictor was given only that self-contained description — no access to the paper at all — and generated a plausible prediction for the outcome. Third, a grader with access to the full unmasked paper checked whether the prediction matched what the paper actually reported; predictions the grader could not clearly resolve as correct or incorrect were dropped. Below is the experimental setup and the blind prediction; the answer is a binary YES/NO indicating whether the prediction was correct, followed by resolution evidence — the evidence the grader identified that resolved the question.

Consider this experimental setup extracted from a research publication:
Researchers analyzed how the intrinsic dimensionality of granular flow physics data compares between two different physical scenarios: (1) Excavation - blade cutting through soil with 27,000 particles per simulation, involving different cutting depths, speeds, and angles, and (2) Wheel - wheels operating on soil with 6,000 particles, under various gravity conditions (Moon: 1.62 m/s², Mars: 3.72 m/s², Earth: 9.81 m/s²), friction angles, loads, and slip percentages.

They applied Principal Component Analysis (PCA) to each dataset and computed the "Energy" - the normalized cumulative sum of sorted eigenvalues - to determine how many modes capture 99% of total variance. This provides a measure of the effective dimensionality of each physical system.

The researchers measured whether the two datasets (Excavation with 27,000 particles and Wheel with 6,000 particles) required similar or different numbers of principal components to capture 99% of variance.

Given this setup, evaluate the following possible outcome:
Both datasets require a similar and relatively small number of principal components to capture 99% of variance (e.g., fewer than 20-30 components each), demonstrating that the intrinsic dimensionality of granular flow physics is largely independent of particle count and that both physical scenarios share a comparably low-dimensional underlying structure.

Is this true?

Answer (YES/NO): YES